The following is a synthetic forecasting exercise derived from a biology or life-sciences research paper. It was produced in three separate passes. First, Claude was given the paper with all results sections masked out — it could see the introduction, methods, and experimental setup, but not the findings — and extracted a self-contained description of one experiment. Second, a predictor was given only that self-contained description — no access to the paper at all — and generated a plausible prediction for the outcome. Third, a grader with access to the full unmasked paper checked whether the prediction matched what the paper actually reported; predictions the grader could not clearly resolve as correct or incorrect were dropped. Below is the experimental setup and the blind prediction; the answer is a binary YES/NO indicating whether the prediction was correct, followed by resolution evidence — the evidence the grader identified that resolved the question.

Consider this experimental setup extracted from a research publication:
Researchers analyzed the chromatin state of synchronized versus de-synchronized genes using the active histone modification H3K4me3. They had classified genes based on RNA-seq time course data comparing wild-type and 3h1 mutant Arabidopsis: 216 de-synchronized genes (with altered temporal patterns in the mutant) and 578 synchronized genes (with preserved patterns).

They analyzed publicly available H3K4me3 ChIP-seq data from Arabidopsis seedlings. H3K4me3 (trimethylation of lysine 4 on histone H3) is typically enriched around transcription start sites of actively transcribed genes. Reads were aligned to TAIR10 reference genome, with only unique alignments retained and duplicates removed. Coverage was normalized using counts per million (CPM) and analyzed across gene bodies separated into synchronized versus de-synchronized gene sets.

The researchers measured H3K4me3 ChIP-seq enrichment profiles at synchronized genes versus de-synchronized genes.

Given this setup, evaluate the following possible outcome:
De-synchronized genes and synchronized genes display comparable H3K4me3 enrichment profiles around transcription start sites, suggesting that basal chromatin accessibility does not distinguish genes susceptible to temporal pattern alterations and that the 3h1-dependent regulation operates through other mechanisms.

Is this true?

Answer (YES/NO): NO